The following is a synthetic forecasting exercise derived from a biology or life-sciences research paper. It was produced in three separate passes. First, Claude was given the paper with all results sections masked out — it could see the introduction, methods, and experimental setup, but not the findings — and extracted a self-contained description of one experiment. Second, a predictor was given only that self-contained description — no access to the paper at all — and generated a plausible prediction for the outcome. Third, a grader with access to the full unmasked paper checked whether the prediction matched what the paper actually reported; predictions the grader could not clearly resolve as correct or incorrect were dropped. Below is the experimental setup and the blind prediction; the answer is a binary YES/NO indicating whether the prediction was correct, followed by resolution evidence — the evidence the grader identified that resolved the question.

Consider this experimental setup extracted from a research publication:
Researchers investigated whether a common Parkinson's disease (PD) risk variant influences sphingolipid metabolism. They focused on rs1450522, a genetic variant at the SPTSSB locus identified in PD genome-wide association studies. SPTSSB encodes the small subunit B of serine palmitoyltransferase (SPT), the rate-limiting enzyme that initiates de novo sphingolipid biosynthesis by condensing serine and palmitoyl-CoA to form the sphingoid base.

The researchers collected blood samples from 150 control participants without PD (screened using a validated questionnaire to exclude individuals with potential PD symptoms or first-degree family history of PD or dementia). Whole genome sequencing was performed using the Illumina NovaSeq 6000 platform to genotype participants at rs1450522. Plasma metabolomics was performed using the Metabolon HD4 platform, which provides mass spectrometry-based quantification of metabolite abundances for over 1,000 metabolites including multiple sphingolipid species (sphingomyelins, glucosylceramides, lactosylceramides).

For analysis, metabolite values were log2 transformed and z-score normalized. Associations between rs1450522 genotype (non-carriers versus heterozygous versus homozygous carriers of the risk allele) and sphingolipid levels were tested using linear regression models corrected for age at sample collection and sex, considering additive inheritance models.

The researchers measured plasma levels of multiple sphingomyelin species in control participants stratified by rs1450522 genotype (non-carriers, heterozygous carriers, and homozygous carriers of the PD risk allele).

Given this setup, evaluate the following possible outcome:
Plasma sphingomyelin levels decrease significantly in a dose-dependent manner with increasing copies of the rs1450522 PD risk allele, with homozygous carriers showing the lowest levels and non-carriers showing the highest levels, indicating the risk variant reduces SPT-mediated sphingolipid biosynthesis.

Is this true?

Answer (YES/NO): NO